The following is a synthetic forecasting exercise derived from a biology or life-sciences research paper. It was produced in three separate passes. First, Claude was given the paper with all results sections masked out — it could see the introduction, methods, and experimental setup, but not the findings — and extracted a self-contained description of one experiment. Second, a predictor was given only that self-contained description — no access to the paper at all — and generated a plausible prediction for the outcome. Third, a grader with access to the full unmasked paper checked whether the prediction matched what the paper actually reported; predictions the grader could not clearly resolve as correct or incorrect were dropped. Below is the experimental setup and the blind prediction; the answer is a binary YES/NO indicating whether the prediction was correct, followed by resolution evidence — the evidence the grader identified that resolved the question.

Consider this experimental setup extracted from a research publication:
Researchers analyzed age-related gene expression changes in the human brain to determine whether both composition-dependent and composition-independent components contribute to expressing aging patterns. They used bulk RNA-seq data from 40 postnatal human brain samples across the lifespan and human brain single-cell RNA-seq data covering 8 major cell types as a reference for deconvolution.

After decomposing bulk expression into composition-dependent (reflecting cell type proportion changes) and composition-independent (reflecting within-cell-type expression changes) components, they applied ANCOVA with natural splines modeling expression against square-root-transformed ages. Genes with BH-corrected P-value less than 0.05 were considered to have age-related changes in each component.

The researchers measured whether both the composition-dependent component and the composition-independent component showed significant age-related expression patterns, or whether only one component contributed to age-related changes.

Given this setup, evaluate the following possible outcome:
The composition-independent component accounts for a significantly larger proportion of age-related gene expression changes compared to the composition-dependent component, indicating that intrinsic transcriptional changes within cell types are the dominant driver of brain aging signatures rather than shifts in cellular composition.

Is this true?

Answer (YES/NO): NO